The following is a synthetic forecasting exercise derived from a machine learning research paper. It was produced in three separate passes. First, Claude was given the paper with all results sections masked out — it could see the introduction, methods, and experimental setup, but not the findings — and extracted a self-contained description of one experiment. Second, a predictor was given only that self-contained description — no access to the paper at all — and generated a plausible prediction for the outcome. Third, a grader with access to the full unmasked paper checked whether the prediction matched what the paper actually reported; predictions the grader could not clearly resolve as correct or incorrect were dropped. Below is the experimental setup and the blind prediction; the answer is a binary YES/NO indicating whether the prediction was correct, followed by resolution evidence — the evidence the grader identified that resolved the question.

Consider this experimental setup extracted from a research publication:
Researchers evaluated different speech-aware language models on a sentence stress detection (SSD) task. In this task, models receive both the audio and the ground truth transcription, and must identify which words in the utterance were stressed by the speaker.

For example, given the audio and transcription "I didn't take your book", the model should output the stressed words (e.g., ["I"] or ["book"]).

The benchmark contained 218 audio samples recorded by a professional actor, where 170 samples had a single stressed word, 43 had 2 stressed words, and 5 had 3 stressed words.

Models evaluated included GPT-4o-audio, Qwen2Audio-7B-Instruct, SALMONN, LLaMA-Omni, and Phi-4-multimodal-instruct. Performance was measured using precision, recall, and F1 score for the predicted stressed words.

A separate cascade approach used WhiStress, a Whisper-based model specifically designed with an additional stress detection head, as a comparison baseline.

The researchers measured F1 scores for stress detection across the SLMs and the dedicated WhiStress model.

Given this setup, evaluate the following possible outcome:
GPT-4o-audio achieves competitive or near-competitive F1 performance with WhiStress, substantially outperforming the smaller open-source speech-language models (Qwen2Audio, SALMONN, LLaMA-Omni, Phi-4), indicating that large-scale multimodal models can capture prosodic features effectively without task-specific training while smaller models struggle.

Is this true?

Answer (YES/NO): NO